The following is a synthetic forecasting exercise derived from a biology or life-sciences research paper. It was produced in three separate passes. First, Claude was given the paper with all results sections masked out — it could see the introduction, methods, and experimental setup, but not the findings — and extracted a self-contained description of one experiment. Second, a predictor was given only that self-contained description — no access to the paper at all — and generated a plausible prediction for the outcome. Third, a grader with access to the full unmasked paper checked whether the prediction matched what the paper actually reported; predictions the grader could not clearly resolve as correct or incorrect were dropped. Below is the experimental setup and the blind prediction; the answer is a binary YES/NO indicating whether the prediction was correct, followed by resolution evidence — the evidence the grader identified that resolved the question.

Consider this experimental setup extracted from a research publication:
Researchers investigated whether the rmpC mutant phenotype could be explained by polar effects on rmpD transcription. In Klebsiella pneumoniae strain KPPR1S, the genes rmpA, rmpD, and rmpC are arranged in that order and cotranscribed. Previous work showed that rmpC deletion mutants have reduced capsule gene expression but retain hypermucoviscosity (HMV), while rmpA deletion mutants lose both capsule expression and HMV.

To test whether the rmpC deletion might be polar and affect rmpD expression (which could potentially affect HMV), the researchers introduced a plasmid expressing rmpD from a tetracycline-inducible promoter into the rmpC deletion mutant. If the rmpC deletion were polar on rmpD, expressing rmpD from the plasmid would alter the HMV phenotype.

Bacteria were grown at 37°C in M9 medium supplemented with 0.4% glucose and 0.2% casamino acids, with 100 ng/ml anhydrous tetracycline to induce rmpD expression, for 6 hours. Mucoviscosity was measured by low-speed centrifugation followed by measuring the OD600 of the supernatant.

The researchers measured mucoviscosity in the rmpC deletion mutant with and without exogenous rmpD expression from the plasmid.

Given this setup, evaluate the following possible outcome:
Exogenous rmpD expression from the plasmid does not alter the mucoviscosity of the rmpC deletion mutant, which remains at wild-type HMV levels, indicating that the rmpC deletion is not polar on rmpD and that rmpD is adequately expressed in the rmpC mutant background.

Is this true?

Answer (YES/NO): NO